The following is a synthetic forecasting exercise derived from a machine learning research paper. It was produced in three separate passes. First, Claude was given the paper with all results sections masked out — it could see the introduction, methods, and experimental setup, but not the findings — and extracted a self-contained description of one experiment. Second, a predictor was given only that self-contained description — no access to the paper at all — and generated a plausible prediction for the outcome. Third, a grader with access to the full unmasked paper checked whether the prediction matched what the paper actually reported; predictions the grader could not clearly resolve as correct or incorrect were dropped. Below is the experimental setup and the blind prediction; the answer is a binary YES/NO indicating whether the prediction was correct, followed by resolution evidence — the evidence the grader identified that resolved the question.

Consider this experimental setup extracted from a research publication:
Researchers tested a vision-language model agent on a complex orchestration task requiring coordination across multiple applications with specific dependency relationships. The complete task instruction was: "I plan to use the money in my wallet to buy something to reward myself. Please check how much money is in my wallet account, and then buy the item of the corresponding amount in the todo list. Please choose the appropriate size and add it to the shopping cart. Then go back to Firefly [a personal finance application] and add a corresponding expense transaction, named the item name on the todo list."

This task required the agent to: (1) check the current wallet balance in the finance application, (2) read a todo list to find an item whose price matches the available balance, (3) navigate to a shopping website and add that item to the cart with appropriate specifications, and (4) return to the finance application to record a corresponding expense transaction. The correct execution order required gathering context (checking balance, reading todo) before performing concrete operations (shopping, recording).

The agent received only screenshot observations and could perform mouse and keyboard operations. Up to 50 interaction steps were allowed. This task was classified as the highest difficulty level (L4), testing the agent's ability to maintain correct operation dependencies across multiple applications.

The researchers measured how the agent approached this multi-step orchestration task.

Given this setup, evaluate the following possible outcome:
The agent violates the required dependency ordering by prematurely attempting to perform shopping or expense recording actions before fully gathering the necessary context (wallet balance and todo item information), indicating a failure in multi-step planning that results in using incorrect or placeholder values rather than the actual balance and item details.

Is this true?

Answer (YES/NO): YES